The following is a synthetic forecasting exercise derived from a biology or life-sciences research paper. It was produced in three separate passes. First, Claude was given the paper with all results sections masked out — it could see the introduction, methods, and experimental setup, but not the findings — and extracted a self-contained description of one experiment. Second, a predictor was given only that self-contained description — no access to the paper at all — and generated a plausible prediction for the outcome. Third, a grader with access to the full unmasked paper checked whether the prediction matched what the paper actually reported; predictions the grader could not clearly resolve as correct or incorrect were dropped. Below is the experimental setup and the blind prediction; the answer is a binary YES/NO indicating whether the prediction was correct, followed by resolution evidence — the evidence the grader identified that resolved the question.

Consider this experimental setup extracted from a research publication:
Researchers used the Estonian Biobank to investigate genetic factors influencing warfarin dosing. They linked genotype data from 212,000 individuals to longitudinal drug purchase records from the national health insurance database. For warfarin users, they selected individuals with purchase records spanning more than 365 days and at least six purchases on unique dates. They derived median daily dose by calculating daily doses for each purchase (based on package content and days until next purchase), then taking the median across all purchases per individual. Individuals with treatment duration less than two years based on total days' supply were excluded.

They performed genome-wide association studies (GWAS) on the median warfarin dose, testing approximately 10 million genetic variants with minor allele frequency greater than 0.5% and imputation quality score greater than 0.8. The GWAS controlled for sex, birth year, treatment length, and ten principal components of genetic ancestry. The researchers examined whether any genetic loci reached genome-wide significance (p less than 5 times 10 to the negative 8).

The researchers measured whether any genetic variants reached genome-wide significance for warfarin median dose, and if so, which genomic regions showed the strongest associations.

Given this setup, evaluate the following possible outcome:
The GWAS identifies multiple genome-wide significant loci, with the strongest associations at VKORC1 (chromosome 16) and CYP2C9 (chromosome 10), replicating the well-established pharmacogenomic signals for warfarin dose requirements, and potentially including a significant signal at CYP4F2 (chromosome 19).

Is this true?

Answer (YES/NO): YES